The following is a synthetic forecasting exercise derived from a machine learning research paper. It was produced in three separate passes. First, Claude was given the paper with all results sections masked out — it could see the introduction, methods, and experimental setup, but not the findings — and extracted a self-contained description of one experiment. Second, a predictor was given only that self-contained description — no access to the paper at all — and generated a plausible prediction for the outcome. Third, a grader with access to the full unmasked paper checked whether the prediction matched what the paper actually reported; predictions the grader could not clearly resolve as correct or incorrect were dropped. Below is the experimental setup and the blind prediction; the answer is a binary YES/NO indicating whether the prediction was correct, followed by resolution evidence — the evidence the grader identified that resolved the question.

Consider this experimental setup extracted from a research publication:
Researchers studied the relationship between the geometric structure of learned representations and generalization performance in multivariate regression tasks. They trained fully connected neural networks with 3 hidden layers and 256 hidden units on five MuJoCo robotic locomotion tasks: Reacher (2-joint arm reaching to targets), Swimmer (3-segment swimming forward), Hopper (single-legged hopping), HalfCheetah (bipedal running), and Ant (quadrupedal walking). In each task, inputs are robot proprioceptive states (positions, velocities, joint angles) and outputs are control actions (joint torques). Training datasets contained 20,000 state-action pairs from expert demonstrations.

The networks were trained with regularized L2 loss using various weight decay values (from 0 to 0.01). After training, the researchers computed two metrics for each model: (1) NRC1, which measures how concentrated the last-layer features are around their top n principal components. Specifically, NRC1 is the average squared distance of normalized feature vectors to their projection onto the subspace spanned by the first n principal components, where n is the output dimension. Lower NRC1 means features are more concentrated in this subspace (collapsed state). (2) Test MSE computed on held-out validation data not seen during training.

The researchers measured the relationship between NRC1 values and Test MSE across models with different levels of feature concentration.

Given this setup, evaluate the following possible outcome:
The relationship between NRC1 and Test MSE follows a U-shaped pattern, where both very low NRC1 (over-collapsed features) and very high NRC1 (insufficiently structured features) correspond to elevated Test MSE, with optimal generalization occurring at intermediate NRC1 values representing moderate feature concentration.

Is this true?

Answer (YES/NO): NO